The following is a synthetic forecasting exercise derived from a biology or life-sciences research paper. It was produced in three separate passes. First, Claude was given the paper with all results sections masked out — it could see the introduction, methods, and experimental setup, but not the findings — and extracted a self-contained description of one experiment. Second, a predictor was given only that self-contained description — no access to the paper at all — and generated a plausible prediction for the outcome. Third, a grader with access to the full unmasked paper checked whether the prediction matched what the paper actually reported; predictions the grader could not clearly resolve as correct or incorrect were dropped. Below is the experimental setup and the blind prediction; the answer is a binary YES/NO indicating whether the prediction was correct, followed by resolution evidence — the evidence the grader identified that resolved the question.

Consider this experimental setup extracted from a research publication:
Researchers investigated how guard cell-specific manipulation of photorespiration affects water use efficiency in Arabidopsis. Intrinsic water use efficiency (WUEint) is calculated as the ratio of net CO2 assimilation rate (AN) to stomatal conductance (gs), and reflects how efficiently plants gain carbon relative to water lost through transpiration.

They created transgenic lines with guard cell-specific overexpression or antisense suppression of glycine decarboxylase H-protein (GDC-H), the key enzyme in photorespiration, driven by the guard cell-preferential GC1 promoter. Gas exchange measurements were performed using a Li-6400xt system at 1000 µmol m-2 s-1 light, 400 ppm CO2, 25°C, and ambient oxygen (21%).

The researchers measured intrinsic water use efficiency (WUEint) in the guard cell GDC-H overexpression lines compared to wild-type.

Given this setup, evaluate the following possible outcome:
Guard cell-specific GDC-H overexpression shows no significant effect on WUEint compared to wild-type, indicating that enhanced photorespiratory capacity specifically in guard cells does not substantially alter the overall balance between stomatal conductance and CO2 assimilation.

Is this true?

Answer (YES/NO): YES